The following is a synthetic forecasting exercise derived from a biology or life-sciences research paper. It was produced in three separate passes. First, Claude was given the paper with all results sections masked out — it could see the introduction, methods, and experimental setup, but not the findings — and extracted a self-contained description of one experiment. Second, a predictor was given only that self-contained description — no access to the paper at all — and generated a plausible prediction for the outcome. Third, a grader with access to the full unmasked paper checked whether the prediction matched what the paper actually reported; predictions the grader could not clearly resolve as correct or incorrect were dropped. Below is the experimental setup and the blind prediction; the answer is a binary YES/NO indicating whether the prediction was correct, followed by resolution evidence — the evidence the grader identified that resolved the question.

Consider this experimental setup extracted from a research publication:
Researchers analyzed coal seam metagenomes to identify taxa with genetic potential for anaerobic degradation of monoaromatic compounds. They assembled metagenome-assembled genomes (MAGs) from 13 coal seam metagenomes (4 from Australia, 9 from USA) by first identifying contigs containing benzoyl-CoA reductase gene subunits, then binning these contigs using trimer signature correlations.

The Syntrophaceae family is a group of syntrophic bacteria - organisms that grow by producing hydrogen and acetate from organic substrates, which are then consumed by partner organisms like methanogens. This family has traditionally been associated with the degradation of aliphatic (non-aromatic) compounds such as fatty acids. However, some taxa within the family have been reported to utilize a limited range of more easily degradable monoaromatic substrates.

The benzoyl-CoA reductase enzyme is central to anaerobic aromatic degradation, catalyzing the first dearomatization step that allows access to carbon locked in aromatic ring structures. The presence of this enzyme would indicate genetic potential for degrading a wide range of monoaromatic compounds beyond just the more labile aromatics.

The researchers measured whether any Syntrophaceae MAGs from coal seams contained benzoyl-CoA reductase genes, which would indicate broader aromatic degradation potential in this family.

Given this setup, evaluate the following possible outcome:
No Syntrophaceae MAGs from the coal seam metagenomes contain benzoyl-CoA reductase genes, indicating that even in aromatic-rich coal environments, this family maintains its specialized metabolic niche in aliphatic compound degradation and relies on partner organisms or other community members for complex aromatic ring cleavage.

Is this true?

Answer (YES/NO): NO